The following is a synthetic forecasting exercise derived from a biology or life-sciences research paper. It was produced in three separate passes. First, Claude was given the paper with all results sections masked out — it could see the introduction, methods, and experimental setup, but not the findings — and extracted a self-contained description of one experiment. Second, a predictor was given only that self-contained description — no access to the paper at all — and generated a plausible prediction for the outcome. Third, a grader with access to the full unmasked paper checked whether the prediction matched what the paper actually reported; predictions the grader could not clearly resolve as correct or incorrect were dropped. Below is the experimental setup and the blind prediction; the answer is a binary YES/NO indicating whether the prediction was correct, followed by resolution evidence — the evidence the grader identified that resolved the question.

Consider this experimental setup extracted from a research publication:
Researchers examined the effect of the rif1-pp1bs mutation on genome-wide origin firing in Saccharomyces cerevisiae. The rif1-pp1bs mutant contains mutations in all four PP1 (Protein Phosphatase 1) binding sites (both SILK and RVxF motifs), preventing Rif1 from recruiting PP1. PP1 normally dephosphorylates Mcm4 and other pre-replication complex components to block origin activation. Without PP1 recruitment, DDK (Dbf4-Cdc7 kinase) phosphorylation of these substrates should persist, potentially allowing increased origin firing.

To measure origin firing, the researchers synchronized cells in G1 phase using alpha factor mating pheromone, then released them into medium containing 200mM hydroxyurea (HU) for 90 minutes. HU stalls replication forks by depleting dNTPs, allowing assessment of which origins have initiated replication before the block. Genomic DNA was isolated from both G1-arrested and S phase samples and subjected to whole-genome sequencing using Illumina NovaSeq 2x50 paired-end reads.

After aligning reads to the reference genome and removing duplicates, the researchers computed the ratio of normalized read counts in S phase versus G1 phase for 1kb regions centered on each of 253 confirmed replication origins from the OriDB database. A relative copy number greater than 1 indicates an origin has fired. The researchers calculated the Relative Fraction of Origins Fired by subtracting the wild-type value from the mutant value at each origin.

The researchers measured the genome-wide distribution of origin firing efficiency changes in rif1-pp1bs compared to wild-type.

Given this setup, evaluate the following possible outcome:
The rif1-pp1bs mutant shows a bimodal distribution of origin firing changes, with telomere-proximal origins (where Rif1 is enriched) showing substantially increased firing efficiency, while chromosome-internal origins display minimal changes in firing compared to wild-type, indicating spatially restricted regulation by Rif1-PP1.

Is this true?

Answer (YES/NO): NO